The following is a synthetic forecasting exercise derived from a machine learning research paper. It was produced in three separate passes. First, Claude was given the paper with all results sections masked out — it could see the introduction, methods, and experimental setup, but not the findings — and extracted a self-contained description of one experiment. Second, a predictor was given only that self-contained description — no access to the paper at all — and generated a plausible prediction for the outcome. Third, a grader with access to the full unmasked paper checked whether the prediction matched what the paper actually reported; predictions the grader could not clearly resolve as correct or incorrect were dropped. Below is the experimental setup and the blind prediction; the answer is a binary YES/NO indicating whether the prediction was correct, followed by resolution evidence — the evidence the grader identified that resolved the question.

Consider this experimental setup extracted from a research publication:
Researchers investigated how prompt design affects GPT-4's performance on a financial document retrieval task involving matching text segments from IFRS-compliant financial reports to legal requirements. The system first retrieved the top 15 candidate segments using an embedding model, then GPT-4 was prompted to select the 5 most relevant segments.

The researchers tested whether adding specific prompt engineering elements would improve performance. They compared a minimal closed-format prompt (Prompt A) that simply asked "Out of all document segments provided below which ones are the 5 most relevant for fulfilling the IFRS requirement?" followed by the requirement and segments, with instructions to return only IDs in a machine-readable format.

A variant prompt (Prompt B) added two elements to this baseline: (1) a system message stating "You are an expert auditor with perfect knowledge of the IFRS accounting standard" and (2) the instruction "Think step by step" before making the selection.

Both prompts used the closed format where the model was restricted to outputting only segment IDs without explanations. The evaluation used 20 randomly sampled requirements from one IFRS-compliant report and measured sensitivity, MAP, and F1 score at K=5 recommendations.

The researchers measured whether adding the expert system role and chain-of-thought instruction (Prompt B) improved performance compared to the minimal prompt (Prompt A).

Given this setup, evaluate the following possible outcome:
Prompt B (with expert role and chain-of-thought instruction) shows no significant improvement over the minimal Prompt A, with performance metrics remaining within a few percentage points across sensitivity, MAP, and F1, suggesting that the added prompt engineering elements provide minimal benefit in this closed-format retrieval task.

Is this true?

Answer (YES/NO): YES